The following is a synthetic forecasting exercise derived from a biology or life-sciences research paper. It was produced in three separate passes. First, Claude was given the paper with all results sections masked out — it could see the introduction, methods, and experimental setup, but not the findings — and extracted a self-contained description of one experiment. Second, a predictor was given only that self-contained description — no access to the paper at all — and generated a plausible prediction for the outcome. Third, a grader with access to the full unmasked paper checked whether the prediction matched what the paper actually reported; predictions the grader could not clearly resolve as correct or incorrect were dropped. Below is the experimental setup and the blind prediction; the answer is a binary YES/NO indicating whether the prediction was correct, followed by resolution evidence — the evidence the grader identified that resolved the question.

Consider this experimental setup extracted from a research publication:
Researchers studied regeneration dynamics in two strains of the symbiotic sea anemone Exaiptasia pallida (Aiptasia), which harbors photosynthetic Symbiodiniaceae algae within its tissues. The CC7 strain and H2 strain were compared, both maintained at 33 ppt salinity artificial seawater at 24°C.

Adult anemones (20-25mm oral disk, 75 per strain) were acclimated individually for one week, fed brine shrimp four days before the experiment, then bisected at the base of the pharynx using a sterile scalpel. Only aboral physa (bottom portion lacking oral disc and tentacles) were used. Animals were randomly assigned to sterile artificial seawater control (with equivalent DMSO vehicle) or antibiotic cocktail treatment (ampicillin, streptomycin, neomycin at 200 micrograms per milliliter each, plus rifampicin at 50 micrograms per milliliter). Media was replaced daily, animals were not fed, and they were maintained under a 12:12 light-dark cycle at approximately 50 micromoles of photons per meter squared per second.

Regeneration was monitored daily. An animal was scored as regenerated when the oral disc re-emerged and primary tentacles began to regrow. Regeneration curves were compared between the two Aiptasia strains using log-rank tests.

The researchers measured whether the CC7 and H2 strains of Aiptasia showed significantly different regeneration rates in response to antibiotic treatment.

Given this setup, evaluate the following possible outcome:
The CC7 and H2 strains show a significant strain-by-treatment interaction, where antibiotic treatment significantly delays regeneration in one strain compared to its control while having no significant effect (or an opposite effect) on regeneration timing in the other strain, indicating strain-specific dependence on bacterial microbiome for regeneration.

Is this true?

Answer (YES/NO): NO